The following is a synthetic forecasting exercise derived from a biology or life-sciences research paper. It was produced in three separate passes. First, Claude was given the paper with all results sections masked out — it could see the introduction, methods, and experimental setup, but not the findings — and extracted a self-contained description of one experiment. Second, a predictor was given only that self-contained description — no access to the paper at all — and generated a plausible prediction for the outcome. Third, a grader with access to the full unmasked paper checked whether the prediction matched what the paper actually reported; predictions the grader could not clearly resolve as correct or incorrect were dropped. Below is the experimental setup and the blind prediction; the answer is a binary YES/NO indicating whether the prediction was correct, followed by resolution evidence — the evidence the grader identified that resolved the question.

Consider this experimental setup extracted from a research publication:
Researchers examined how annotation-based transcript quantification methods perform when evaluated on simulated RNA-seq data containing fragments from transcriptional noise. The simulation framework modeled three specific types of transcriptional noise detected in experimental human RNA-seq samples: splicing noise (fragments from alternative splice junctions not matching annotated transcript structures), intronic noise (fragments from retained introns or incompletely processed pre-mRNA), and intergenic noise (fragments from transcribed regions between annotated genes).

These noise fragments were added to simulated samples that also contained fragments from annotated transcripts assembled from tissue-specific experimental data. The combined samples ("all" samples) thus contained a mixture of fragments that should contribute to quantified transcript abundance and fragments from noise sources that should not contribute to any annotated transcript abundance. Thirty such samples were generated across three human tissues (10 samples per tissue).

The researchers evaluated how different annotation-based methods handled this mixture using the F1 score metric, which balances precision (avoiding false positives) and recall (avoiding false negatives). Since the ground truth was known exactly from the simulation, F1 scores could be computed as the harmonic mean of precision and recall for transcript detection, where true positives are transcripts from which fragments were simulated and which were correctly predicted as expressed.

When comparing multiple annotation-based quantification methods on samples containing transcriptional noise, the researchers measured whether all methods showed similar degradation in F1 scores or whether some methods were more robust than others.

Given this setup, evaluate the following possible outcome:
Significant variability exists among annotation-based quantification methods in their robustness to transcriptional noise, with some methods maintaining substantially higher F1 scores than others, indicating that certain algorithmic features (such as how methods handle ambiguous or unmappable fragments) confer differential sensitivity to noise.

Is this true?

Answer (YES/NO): YES